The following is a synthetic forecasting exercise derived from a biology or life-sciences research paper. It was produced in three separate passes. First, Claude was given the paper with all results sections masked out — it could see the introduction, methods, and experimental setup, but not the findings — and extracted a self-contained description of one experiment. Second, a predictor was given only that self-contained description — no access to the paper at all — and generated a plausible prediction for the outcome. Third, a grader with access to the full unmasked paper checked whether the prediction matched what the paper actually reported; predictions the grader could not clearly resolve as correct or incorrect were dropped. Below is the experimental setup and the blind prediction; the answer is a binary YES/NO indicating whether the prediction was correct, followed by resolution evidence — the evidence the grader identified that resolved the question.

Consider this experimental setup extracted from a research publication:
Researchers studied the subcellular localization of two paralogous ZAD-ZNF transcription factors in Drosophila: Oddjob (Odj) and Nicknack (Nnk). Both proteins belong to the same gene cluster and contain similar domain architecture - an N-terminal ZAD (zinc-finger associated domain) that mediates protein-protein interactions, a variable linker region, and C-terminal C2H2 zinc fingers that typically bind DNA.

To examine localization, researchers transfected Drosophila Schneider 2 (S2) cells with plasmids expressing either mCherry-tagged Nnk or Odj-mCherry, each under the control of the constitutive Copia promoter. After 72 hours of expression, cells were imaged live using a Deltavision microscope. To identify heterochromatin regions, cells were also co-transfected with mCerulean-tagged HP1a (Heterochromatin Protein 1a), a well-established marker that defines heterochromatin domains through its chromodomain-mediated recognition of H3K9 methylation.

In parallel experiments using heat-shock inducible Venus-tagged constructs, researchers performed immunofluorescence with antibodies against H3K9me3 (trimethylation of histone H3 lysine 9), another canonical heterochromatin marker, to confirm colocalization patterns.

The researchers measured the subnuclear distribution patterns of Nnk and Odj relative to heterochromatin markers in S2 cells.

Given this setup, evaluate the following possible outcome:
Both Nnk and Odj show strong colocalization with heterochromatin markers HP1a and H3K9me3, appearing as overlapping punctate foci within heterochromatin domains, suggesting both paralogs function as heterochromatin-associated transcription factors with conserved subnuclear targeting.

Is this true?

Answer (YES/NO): NO